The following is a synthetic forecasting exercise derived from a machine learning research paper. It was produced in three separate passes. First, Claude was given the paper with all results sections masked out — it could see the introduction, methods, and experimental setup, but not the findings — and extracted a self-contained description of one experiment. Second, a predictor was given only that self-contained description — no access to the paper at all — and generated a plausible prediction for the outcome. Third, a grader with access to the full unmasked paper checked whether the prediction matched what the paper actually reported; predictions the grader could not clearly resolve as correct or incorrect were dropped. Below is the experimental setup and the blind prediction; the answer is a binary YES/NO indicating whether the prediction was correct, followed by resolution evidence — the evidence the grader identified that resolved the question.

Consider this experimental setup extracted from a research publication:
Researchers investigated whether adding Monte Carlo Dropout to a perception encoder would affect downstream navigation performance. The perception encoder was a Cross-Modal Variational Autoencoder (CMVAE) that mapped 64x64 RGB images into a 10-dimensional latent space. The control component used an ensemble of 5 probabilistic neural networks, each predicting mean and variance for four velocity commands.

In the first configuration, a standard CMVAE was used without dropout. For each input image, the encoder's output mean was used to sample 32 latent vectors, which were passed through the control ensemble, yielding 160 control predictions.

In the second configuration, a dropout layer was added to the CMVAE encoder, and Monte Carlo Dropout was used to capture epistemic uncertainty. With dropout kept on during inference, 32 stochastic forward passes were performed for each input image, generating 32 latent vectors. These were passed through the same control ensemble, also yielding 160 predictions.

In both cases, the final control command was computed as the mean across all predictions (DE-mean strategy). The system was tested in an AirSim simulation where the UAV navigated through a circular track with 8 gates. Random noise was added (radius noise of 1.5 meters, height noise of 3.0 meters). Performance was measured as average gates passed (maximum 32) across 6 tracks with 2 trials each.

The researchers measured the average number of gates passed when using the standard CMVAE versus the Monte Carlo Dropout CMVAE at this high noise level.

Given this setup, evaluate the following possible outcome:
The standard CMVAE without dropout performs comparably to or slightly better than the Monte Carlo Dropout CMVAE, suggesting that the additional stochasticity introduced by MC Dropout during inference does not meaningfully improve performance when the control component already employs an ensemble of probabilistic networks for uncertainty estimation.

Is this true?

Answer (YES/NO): NO